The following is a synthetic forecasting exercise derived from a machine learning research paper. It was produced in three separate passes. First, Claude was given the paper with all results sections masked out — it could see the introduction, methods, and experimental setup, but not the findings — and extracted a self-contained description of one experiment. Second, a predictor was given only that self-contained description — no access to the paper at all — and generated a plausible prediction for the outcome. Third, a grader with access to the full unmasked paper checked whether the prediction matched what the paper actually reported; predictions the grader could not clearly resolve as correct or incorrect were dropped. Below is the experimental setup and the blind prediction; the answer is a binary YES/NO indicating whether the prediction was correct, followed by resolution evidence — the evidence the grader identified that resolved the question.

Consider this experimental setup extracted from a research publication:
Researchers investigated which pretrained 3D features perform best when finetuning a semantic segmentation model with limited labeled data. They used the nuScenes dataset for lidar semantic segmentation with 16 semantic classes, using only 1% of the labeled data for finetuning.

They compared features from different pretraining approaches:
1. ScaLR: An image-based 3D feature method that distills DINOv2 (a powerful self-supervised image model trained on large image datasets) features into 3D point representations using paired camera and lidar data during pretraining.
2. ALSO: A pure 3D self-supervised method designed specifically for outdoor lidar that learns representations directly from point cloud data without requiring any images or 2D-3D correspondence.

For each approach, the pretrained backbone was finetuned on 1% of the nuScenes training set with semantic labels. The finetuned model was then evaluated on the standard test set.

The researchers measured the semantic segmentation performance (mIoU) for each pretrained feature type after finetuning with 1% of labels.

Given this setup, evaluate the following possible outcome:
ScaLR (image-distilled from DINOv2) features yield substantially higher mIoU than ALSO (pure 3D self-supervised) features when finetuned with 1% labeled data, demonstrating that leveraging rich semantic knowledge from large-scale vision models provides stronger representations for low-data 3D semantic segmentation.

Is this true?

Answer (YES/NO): YES